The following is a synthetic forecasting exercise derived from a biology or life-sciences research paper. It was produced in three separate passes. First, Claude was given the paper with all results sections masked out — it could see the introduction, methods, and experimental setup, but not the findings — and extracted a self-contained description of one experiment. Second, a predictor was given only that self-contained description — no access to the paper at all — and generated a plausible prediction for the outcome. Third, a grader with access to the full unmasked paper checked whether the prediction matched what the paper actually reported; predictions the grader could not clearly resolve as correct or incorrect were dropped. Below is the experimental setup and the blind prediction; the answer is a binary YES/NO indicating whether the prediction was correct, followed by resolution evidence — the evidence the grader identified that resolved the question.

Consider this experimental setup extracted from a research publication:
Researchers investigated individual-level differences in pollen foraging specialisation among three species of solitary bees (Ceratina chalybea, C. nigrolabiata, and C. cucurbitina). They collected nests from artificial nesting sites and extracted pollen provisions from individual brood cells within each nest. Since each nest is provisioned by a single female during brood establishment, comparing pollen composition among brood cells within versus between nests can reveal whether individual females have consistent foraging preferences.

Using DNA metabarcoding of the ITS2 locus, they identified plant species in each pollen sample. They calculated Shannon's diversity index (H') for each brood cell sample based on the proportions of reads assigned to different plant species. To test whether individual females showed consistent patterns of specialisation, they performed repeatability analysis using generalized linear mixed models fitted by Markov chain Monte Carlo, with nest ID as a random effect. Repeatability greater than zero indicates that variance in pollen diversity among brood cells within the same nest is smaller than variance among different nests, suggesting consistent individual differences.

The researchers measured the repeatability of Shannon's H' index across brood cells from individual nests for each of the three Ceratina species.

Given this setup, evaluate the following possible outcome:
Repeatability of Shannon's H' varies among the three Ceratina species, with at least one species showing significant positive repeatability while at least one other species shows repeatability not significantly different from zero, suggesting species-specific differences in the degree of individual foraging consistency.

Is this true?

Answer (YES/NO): NO